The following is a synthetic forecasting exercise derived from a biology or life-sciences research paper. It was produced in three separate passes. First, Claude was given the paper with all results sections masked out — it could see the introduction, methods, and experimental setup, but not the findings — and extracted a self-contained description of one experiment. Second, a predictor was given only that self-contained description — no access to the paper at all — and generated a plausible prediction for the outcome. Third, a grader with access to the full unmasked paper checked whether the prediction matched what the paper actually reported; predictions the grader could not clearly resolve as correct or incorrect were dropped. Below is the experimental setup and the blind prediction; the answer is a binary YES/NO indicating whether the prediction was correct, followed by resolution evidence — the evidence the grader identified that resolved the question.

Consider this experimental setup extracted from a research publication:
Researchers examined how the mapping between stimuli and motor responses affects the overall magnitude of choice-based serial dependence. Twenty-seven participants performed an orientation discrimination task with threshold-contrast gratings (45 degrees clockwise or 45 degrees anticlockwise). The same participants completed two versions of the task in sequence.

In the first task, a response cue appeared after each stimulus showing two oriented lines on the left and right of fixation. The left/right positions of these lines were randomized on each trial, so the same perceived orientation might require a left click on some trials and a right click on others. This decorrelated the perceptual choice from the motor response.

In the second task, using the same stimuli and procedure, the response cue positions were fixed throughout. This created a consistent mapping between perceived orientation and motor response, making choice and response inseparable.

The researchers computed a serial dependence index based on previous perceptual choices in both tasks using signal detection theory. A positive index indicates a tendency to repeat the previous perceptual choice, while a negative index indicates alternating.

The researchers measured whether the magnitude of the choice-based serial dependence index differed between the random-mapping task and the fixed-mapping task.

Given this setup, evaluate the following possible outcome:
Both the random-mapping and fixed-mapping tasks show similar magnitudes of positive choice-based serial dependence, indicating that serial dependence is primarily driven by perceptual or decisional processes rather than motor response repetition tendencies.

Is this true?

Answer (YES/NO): NO